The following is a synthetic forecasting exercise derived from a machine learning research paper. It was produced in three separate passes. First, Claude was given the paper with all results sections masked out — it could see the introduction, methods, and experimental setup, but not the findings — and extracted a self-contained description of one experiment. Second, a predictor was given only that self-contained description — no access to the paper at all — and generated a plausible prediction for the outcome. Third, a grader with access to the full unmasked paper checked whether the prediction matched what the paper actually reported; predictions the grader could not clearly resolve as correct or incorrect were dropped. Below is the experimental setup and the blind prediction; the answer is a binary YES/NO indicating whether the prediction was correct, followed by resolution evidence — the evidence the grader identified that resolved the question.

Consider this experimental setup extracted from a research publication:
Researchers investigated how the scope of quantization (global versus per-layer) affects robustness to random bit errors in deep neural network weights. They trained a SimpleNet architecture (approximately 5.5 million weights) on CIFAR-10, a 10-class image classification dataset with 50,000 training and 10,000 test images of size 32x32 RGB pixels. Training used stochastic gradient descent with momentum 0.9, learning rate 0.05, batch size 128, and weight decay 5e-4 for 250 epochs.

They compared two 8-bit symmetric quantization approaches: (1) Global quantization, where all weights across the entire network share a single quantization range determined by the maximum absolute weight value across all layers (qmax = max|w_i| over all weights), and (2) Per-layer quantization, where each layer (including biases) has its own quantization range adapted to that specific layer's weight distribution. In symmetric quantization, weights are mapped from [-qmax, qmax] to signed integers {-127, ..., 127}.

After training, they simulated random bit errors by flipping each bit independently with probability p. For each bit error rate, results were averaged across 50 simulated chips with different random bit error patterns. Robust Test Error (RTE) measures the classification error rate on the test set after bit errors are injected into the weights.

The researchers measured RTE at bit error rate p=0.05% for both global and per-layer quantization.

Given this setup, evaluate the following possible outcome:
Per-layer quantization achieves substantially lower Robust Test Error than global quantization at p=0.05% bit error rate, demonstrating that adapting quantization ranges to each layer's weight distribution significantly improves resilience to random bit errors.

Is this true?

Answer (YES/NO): YES